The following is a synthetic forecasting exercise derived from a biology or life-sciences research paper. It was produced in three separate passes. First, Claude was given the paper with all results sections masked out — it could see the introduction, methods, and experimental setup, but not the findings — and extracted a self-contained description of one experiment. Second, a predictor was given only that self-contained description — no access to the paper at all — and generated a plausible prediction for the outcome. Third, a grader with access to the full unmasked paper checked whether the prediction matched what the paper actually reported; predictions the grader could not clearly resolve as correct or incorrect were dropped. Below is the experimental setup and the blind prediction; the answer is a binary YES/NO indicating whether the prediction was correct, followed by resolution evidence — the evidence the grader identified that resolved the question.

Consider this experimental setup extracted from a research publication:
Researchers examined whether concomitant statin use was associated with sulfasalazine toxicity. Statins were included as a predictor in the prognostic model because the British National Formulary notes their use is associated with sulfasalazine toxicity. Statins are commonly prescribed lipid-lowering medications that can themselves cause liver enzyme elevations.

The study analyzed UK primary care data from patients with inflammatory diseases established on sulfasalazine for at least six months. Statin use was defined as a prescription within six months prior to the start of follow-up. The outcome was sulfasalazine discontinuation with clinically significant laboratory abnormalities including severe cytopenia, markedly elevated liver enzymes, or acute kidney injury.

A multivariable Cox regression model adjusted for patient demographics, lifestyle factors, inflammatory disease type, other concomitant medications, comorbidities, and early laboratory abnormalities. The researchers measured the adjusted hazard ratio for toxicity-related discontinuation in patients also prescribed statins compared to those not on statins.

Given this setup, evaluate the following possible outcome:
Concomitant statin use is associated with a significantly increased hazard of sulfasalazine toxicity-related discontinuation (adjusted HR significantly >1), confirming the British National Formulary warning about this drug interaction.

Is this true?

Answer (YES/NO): NO